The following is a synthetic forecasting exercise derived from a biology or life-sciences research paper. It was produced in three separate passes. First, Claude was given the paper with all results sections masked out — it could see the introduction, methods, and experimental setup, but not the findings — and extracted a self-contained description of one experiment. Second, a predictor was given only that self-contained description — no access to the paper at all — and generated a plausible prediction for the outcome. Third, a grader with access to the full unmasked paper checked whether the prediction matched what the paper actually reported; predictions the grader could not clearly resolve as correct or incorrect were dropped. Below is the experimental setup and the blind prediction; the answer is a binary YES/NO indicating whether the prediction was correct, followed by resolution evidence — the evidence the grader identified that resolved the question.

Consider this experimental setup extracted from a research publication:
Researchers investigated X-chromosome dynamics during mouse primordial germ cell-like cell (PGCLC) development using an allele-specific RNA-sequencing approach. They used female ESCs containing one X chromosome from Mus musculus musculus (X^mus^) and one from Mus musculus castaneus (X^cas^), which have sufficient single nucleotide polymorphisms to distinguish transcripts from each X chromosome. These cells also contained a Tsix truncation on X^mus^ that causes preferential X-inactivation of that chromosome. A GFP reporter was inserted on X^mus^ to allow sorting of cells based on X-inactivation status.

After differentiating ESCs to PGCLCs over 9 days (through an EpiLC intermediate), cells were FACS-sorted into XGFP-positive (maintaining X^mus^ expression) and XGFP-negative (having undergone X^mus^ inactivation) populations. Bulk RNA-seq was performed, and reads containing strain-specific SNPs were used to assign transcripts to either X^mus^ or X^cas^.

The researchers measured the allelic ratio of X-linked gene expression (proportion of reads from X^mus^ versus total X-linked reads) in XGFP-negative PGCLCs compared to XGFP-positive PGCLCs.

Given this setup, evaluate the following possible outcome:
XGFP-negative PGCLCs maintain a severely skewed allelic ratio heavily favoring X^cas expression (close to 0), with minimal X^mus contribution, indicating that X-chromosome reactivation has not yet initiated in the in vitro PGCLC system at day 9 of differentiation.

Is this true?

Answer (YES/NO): NO